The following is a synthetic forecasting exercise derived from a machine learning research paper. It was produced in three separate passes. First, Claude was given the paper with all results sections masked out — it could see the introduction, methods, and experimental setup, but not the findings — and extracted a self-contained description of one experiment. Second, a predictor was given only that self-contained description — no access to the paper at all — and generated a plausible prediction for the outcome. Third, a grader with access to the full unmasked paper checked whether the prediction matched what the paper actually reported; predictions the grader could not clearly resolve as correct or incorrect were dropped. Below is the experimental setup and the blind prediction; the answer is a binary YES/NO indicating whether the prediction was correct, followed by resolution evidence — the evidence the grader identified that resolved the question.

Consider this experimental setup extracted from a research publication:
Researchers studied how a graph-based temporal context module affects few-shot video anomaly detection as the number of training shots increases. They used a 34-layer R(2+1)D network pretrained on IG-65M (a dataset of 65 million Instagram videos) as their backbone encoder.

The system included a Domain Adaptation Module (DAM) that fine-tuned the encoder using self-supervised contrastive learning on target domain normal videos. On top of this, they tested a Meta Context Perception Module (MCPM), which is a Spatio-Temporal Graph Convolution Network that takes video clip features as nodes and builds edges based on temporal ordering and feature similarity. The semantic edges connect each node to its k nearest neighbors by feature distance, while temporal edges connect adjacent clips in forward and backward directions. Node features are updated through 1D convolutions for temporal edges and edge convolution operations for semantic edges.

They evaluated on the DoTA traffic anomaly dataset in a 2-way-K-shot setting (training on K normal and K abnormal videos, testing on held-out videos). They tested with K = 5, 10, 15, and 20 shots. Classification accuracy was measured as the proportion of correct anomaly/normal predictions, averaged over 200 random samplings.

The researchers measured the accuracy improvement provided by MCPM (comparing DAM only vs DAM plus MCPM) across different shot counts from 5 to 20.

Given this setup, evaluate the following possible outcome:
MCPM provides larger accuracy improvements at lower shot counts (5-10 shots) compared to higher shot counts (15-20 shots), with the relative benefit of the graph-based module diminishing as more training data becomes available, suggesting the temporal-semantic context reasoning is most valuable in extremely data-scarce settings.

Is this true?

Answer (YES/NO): NO